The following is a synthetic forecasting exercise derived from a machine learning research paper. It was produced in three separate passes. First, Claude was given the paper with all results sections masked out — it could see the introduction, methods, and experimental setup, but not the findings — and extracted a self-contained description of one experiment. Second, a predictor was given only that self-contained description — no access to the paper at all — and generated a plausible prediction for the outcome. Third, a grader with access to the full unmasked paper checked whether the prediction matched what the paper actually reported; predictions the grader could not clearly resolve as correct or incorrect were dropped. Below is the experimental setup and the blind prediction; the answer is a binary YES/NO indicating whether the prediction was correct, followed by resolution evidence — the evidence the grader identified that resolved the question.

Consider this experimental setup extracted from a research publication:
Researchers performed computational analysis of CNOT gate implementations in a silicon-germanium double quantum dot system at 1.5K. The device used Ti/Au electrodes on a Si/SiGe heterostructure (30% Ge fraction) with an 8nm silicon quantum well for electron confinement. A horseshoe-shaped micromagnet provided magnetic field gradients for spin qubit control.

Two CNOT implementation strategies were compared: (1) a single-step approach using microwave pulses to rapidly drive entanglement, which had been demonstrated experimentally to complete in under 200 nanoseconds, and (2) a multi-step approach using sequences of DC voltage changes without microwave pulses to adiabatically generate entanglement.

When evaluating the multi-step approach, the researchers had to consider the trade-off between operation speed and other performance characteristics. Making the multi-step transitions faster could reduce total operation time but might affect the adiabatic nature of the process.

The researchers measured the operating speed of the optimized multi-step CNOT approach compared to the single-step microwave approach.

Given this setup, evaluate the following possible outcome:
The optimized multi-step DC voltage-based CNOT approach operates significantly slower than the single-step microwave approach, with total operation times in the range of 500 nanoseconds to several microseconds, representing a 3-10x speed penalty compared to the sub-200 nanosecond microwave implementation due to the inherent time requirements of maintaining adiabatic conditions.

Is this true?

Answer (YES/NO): NO